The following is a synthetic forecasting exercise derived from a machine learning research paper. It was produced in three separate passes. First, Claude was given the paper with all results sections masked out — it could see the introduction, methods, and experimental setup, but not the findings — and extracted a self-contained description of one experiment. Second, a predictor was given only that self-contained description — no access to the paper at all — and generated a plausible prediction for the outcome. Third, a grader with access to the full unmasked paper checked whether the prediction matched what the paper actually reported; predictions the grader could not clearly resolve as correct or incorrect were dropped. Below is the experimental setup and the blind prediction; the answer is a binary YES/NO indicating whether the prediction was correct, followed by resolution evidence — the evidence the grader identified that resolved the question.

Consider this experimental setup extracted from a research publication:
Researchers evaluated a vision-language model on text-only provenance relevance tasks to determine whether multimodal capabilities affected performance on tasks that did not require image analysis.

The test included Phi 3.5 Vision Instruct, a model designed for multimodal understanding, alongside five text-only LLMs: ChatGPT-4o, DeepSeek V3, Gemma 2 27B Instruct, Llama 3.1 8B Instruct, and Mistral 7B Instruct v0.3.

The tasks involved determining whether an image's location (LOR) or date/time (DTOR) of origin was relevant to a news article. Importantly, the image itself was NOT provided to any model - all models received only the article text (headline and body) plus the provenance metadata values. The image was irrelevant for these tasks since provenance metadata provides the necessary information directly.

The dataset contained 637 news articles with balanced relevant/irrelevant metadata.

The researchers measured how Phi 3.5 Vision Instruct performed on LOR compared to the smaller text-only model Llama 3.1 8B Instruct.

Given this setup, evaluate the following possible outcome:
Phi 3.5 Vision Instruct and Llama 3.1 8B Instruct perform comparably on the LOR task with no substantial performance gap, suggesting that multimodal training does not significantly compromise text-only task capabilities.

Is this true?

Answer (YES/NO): YES